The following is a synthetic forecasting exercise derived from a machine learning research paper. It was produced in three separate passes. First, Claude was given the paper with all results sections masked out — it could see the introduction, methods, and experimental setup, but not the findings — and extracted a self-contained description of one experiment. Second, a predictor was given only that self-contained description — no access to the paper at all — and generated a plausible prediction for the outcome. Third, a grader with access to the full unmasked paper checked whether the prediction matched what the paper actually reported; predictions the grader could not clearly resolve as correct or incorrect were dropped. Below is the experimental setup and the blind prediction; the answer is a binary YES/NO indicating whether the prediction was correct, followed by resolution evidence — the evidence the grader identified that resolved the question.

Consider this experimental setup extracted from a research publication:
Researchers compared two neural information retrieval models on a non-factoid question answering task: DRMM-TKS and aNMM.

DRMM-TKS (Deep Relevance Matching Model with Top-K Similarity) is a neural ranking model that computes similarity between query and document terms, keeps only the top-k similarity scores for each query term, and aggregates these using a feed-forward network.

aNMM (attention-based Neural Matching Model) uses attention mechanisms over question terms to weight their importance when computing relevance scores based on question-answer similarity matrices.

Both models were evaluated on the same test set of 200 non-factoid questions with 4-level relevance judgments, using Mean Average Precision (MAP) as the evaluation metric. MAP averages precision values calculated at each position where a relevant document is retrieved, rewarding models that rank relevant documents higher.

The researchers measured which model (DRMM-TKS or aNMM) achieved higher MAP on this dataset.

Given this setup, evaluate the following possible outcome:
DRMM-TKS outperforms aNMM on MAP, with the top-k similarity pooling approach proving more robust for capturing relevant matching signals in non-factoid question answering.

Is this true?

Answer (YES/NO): NO